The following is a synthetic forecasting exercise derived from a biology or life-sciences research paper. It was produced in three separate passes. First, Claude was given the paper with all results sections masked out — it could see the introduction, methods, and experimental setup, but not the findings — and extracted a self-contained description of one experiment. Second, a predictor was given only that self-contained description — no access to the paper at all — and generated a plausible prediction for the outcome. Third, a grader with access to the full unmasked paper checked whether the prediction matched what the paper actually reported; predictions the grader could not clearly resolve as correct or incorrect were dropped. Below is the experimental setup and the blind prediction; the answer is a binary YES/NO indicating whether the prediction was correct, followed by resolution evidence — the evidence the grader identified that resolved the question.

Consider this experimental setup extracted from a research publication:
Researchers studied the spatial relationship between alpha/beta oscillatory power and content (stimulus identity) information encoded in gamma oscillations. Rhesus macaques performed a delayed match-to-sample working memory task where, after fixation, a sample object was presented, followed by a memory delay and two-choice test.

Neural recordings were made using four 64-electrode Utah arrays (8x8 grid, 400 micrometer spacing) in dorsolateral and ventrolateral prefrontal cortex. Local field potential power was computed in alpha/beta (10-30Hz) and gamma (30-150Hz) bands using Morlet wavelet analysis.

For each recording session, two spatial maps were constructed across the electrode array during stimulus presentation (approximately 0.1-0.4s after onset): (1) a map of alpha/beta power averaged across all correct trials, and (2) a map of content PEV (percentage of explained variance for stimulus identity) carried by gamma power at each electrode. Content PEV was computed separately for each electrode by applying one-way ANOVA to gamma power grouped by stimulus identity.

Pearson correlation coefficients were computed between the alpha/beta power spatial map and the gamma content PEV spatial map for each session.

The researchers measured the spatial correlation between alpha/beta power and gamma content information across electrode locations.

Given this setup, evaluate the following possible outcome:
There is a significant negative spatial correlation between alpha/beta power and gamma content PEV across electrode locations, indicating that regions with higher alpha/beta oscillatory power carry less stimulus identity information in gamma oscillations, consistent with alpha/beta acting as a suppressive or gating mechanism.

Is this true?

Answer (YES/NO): NO